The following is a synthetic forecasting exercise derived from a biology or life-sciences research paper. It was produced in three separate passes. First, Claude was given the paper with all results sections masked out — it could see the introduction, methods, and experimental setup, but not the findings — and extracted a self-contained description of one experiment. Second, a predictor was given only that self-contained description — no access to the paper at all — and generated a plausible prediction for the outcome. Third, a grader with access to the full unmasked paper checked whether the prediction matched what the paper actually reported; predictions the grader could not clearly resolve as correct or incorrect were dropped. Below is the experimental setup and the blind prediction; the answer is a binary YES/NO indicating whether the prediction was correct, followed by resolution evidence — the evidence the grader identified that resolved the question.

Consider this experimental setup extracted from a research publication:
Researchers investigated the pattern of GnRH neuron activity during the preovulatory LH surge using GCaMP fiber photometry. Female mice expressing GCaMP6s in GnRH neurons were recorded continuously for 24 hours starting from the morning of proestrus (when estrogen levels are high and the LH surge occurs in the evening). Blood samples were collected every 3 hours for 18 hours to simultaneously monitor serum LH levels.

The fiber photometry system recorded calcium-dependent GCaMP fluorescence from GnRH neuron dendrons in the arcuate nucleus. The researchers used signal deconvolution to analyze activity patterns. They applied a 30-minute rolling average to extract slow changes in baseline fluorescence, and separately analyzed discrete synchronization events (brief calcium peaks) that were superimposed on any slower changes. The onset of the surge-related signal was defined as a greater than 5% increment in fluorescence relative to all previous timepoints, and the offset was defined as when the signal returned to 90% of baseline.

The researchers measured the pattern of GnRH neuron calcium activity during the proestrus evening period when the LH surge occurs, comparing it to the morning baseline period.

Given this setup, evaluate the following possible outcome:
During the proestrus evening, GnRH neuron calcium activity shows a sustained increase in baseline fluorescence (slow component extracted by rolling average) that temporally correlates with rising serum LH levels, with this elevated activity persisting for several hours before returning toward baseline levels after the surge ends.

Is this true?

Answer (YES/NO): NO